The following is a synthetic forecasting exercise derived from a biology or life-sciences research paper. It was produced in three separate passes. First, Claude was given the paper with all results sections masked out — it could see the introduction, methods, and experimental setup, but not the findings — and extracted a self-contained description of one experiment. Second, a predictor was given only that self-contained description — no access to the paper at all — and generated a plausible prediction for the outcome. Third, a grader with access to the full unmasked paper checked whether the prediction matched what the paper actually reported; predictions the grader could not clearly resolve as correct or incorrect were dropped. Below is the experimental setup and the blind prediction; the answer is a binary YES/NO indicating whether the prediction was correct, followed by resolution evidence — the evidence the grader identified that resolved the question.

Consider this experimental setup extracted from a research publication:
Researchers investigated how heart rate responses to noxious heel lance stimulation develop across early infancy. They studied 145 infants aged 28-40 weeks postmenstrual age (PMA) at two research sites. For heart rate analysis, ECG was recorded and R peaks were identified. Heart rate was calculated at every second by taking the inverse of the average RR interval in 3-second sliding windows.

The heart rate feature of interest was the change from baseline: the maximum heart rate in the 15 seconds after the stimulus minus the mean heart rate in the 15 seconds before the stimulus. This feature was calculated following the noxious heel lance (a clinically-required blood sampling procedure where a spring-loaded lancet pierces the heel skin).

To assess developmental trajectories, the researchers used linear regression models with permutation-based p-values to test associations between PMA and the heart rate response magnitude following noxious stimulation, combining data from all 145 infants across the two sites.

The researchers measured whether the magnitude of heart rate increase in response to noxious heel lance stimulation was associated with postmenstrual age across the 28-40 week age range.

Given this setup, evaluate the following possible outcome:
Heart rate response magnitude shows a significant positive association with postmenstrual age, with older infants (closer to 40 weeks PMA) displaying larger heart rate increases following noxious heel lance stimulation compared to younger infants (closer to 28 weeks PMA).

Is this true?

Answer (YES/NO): YES